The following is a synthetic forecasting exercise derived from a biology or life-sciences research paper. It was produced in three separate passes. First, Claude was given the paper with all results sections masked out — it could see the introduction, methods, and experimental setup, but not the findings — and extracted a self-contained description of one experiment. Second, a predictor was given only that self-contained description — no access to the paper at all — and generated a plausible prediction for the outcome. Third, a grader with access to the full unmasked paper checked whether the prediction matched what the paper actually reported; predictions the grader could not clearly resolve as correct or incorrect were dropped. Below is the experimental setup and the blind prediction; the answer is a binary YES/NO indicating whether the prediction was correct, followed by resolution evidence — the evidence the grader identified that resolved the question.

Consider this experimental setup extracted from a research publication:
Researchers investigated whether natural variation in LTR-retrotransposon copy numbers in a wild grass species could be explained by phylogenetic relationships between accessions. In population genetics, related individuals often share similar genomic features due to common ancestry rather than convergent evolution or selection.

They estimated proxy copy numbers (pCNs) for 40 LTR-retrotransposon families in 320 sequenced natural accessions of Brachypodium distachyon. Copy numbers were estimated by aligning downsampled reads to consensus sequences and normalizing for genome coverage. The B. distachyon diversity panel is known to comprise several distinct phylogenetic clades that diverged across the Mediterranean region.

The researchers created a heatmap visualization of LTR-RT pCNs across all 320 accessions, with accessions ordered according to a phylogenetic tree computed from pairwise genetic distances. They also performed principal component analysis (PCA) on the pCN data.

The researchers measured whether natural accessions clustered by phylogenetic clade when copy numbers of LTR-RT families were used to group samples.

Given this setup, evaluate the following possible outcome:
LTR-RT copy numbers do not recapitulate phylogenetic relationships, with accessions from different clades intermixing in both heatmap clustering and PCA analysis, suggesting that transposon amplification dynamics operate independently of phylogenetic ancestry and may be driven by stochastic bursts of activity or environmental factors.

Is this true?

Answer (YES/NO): NO